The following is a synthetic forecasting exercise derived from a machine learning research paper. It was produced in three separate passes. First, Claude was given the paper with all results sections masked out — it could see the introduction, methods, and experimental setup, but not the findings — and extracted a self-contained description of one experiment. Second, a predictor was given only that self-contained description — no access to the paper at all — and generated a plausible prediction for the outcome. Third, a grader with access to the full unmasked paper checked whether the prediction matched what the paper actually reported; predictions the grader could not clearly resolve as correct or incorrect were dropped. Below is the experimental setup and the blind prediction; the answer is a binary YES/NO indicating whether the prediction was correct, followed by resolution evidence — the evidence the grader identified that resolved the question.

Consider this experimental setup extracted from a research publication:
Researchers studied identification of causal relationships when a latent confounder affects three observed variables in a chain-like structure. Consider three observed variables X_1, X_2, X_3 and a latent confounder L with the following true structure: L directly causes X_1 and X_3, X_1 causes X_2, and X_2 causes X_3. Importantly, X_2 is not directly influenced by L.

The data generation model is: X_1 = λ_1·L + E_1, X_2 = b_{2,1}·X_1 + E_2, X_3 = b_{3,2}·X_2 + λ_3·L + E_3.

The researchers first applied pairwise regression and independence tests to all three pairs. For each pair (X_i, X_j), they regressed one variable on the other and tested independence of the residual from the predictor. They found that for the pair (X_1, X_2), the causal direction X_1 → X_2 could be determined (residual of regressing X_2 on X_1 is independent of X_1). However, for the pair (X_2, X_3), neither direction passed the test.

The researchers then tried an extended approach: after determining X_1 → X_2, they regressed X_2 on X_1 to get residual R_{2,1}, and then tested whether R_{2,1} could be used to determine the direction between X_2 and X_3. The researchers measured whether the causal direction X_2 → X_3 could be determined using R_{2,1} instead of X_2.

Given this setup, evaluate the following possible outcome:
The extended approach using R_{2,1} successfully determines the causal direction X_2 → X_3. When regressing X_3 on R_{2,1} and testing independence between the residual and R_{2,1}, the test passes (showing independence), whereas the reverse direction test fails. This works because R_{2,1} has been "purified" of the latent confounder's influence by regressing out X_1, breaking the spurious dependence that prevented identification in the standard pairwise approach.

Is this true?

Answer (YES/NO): YES